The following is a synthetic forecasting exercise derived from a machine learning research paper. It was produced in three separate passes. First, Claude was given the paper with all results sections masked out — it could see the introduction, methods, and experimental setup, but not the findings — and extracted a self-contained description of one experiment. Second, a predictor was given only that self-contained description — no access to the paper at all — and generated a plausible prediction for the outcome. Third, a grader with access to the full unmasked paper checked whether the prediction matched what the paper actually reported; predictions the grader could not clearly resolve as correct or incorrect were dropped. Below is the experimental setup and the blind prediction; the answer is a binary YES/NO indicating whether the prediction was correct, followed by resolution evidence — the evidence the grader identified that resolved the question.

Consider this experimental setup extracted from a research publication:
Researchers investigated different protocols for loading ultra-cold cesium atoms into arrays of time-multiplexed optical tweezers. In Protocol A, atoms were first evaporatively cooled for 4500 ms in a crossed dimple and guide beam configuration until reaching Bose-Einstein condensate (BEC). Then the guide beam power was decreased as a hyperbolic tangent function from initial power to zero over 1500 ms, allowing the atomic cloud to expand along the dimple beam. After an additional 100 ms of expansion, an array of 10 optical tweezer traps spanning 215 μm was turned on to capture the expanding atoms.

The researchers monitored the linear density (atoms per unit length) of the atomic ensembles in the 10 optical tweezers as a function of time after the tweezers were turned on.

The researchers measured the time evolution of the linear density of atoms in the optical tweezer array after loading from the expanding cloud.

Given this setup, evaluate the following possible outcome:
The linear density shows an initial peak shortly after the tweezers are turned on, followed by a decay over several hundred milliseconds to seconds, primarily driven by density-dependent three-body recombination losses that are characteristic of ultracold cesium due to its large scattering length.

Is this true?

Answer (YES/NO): NO